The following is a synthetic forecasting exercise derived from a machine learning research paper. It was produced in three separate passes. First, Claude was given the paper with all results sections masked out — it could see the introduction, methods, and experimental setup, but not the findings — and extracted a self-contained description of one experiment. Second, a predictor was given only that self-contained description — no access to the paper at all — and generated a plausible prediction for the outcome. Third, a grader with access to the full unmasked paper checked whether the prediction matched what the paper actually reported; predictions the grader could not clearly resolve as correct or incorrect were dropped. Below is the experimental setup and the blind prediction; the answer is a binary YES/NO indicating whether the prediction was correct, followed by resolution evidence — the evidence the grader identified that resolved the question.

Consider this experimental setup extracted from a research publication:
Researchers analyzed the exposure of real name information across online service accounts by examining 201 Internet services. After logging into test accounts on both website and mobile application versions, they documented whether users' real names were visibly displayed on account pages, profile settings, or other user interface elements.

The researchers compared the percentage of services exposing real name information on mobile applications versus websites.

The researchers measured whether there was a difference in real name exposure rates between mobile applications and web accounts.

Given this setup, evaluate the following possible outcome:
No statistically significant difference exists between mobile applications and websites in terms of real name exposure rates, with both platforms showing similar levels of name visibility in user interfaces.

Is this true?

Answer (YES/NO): NO